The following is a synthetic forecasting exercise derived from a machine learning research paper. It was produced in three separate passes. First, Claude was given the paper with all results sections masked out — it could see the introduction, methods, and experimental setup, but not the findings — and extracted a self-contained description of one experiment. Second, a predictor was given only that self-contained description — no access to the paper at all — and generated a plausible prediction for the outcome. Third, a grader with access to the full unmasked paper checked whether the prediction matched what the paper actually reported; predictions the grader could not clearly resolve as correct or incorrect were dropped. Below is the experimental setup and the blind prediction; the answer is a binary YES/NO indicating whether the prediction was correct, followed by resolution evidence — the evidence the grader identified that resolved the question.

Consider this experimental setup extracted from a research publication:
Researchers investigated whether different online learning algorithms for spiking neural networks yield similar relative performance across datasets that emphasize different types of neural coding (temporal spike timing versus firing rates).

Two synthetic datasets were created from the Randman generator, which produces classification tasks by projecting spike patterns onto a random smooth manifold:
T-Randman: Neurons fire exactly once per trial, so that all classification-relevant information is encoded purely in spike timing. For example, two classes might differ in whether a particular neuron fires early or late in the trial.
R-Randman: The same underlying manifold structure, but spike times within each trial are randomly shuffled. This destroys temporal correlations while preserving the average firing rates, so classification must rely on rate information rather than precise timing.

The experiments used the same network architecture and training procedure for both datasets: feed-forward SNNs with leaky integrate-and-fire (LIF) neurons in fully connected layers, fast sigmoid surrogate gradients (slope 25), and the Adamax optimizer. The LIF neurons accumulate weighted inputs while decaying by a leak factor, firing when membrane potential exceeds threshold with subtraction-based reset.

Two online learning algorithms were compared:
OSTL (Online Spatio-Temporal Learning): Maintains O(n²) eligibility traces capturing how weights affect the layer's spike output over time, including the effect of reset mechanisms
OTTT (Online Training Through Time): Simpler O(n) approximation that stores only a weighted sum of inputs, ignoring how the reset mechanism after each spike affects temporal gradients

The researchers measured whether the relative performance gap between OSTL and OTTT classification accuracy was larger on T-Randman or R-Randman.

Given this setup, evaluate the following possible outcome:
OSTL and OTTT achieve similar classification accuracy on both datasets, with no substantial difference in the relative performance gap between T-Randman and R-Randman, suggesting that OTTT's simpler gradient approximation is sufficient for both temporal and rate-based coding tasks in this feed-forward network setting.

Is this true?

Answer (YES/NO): NO